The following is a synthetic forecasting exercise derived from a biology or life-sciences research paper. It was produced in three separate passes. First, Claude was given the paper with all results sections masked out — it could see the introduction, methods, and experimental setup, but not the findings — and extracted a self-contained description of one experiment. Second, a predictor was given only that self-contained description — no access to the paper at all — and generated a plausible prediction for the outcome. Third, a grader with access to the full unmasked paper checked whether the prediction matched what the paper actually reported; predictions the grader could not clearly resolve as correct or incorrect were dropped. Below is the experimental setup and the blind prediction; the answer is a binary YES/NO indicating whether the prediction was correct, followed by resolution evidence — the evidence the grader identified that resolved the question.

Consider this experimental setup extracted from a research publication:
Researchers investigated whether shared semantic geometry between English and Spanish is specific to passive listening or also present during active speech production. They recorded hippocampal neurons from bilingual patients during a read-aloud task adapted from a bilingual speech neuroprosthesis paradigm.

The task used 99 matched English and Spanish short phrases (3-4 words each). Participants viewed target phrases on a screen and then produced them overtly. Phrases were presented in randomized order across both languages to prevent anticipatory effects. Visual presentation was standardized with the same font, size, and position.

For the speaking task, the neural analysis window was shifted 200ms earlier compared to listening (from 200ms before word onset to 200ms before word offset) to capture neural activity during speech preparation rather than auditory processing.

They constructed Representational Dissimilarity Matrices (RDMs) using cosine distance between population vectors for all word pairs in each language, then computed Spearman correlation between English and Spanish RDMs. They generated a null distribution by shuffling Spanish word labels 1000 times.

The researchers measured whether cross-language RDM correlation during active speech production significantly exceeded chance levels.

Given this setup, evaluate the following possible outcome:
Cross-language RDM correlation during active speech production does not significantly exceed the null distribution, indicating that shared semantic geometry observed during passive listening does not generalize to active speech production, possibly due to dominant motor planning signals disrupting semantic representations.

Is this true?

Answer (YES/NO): NO